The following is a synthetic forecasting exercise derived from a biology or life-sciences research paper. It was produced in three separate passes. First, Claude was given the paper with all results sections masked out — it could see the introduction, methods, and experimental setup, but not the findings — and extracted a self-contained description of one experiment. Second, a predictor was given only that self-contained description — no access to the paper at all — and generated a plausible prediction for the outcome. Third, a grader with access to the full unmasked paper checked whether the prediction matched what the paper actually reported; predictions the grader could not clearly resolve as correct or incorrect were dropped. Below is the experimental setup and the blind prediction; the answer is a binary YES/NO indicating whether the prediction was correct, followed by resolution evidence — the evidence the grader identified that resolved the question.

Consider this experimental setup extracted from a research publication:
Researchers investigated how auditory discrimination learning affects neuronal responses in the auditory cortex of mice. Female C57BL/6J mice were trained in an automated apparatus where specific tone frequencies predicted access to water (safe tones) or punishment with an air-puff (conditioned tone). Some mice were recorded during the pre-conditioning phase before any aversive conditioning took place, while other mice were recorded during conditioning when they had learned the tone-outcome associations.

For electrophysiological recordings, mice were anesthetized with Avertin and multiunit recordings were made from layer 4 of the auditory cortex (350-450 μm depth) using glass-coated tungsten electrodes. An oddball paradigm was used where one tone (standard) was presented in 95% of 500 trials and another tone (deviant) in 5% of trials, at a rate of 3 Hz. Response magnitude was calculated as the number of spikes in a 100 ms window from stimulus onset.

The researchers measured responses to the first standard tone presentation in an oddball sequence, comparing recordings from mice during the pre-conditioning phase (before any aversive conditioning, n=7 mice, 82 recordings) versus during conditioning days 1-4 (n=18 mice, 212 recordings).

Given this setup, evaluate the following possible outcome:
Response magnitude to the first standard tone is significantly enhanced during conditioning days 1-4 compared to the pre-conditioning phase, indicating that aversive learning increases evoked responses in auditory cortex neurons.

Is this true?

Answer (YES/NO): YES